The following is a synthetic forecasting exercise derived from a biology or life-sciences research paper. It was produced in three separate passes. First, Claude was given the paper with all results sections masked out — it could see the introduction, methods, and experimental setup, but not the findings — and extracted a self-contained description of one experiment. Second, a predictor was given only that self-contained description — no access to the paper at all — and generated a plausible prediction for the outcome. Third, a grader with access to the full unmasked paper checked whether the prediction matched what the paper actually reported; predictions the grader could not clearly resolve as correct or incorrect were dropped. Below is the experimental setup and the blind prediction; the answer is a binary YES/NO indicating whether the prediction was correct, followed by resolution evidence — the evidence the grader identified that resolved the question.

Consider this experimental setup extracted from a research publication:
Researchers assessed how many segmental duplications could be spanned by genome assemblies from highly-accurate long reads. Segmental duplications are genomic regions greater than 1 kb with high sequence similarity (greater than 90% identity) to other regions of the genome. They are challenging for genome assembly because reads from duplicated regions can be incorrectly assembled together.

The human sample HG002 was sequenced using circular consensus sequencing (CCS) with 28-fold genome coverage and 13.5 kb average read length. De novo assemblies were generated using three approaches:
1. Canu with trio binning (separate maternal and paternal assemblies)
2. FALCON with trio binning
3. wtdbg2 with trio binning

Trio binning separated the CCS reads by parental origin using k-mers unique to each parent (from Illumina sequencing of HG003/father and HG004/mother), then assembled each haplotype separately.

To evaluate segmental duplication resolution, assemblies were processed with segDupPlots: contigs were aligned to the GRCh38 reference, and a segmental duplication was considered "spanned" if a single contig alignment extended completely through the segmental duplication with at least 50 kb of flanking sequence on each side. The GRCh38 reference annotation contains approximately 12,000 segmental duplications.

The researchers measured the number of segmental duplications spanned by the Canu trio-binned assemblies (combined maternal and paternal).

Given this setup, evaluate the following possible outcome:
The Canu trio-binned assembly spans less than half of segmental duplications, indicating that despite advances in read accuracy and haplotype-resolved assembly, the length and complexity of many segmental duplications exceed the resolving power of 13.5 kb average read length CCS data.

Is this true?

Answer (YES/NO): YES